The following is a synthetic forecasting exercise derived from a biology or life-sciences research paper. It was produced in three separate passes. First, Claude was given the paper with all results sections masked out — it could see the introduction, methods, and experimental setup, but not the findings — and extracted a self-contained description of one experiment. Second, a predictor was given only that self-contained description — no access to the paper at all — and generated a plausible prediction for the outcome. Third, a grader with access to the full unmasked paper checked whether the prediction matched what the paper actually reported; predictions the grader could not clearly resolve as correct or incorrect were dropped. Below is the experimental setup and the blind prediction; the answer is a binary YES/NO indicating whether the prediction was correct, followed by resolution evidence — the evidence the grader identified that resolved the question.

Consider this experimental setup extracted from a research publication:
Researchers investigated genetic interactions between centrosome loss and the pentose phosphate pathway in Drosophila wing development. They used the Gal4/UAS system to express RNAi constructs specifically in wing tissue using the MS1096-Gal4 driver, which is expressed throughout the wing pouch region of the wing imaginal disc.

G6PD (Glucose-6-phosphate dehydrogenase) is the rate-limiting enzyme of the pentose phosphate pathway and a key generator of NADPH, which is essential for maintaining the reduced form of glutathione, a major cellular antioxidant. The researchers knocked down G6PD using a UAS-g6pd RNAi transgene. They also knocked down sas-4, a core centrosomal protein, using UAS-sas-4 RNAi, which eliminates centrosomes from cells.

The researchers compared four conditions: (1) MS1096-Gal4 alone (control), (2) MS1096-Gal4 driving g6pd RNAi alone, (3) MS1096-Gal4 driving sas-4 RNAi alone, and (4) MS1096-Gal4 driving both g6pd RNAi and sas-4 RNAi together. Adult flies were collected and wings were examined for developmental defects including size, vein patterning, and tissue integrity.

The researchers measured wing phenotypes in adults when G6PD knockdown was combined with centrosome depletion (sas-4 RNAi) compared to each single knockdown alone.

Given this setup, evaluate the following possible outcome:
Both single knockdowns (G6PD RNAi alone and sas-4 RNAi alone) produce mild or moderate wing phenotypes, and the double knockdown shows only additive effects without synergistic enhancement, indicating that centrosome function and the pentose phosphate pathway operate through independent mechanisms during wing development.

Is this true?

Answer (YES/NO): NO